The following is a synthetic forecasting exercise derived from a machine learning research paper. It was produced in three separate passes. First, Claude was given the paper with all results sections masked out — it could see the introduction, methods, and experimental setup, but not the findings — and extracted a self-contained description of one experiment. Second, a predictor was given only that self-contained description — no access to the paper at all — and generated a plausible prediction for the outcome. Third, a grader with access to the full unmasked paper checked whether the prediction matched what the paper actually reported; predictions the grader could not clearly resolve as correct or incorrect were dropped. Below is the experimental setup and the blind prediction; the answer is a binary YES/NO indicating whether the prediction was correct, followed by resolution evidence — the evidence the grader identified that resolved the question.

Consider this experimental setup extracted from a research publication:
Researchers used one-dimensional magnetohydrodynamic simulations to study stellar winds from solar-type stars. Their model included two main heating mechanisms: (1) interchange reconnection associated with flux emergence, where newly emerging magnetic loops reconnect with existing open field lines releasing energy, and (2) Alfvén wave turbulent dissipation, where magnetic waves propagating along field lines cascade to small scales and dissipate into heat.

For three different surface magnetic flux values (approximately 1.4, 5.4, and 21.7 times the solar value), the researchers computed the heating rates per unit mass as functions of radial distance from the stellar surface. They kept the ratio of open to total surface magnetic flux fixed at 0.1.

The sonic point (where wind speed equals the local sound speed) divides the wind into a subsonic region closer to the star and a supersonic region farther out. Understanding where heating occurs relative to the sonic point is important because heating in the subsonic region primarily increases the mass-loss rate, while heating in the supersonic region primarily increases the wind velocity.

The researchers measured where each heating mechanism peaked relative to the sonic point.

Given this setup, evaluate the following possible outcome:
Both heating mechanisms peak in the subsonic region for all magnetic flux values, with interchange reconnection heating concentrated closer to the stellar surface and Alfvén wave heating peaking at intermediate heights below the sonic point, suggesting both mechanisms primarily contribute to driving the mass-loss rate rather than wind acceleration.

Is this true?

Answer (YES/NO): NO